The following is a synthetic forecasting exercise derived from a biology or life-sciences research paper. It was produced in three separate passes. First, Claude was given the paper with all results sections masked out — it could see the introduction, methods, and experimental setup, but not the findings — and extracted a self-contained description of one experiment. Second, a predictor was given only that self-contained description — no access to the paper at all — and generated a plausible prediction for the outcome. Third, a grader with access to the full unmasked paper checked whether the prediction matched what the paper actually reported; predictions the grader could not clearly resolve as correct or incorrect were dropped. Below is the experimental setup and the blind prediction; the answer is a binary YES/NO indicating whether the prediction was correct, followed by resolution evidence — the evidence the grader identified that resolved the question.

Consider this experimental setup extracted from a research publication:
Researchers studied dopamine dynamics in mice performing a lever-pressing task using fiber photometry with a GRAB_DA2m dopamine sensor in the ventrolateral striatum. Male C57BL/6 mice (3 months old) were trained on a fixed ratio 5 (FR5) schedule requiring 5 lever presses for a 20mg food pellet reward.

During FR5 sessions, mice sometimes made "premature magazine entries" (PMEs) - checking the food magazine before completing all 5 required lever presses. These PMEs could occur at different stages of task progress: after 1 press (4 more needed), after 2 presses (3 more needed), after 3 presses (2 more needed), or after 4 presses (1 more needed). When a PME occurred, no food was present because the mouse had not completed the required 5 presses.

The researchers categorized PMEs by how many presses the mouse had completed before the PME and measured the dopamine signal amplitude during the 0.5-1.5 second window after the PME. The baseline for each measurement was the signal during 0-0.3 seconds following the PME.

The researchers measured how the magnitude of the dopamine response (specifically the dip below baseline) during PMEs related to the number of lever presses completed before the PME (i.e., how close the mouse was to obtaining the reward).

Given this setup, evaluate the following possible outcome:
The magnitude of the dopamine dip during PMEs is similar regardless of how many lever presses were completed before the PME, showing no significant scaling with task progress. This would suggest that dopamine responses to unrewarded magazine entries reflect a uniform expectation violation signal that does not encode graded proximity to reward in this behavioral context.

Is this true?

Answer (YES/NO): NO